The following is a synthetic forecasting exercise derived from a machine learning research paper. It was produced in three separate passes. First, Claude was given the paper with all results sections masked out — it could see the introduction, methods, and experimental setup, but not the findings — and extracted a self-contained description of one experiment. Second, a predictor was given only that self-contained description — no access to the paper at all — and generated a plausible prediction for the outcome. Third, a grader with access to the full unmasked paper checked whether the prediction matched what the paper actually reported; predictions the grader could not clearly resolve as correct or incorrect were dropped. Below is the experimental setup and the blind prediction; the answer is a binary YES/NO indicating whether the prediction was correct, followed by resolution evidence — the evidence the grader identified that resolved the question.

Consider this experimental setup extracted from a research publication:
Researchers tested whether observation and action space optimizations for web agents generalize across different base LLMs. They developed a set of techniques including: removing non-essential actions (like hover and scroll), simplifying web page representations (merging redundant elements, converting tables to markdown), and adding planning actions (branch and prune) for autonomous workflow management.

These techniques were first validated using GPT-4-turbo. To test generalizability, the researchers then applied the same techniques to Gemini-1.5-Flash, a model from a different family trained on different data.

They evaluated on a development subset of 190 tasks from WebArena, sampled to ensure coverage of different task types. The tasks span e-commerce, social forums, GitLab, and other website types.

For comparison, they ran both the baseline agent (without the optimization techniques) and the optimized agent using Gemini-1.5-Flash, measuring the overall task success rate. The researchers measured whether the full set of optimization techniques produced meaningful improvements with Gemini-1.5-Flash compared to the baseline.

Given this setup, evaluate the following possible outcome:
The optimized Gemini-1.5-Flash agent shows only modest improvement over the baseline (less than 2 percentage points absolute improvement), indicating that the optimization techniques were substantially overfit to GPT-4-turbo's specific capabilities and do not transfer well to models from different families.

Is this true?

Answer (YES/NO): NO